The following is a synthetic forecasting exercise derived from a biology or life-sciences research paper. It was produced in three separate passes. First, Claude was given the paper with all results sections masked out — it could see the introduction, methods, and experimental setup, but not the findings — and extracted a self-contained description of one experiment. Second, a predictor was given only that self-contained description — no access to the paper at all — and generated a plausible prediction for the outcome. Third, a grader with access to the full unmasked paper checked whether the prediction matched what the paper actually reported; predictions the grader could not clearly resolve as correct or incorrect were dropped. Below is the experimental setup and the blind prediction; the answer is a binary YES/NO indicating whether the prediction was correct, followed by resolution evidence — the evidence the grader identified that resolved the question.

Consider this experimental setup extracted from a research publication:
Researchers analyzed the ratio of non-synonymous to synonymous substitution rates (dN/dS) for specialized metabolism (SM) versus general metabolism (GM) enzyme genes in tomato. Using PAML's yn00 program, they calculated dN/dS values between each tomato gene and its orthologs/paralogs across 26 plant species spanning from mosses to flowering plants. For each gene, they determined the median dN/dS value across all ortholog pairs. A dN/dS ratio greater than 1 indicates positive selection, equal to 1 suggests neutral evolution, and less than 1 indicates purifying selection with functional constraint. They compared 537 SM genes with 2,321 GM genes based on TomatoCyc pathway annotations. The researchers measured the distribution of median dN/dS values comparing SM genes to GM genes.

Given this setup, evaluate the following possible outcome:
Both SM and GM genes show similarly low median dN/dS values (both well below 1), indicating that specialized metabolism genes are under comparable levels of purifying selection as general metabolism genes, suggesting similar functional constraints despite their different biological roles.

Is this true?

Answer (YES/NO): NO